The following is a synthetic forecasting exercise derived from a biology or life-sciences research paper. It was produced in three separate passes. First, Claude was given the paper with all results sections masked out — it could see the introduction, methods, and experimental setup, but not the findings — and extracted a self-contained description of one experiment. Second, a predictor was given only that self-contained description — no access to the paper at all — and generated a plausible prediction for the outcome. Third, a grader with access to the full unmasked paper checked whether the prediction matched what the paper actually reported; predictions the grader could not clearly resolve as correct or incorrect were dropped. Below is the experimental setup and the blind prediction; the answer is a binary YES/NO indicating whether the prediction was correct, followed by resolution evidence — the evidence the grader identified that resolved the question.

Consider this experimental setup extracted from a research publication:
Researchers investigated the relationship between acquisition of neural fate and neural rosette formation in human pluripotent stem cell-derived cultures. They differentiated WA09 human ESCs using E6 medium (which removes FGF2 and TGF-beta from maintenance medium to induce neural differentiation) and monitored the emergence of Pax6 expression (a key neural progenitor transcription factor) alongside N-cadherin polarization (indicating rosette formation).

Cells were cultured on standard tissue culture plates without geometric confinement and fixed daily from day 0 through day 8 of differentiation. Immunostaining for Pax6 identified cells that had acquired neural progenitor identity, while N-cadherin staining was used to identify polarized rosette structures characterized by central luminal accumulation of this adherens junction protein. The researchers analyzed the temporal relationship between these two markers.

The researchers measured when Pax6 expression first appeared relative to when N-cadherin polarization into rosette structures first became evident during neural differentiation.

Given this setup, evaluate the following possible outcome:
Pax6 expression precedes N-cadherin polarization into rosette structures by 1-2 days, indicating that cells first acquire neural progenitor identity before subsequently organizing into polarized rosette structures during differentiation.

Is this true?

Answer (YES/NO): NO